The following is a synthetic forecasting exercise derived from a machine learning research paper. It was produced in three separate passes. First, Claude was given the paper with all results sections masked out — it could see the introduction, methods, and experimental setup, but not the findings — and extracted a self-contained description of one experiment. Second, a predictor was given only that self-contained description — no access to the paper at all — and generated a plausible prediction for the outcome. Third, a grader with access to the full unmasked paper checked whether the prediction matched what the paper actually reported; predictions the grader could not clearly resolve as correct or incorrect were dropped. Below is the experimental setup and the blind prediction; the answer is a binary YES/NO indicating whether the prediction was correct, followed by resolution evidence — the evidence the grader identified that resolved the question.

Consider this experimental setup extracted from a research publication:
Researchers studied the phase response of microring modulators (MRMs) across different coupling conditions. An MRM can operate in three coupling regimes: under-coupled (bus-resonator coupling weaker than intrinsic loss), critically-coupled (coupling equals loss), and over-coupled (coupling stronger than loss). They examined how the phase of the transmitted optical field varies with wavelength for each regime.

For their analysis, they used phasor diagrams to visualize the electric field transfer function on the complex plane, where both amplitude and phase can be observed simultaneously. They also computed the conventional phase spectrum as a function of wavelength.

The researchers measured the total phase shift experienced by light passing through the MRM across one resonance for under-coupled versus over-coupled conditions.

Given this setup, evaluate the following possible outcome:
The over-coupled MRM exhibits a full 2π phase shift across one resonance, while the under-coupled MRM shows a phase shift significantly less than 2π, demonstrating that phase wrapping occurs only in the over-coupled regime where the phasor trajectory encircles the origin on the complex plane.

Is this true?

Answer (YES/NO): YES